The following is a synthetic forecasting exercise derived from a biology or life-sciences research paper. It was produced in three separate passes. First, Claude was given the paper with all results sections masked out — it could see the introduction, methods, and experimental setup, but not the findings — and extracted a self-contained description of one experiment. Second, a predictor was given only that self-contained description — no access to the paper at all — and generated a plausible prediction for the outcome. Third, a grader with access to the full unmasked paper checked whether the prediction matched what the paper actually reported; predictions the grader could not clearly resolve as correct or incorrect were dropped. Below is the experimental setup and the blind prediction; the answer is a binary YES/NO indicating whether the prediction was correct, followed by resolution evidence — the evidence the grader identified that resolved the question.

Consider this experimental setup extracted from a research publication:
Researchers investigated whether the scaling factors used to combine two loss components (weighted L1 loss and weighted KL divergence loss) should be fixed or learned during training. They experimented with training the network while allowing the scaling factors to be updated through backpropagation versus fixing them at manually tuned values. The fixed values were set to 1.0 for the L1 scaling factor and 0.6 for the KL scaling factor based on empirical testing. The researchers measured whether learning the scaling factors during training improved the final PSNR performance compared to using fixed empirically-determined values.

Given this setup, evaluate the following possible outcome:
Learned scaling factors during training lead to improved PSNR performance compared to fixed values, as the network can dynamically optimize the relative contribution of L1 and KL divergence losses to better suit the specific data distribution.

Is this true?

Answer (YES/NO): NO